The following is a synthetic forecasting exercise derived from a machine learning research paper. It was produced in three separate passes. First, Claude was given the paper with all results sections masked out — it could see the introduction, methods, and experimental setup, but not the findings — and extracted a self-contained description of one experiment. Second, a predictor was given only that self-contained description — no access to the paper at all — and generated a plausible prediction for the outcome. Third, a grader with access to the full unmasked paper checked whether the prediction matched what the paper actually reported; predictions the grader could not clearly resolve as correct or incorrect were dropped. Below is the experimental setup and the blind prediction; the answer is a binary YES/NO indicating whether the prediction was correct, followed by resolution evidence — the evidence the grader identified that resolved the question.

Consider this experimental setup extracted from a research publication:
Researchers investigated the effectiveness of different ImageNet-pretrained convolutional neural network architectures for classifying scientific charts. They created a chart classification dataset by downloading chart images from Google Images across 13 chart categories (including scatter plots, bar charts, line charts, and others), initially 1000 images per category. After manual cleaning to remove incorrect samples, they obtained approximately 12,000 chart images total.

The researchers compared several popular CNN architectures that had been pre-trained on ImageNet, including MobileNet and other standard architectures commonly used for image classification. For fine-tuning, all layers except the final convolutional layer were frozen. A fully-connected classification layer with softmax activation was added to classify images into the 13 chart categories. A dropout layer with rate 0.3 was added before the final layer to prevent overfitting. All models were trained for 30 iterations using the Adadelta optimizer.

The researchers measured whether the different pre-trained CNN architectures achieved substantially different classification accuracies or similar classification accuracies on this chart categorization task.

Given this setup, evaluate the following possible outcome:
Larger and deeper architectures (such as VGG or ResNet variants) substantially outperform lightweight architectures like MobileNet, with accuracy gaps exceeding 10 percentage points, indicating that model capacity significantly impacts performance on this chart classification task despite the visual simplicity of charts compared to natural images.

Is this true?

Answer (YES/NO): NO